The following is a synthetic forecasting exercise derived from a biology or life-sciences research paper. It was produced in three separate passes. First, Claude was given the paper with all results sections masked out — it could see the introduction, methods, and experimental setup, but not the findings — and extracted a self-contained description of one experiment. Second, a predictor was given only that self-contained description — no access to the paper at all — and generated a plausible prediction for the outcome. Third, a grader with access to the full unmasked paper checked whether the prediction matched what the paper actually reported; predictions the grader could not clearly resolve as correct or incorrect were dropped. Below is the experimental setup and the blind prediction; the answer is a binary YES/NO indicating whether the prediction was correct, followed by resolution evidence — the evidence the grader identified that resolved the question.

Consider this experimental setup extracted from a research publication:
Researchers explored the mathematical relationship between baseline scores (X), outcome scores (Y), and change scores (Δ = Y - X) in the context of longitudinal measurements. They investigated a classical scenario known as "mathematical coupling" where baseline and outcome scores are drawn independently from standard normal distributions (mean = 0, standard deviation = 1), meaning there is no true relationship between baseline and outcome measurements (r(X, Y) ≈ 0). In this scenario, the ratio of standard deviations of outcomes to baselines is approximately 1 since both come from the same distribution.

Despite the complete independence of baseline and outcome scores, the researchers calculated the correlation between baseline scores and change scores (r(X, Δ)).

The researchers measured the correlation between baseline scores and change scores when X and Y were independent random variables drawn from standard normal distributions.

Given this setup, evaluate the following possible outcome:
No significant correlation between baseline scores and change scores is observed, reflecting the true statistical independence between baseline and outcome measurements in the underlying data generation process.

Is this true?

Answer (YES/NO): NO